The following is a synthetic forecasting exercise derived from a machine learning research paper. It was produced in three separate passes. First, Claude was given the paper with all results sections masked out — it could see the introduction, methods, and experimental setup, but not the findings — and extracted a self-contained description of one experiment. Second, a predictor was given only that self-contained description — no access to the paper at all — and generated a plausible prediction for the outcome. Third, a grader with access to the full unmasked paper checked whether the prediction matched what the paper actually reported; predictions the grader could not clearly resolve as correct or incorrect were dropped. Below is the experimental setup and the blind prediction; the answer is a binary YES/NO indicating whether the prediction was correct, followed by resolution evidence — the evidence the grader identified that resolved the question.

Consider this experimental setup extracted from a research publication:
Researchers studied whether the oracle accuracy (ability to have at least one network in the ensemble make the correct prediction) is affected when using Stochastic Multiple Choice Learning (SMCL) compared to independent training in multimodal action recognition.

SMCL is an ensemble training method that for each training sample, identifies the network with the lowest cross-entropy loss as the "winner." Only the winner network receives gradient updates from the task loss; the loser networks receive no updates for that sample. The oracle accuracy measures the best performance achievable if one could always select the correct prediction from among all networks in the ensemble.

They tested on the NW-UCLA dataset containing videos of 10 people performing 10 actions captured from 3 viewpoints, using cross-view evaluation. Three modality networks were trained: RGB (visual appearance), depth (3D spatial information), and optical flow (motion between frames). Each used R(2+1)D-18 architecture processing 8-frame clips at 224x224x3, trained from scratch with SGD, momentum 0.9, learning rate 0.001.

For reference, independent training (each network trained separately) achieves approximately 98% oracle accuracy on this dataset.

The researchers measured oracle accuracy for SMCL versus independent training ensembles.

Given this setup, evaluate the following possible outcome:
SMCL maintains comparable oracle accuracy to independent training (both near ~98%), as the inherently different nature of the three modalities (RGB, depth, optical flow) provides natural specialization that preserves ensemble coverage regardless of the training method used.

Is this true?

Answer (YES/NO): NO